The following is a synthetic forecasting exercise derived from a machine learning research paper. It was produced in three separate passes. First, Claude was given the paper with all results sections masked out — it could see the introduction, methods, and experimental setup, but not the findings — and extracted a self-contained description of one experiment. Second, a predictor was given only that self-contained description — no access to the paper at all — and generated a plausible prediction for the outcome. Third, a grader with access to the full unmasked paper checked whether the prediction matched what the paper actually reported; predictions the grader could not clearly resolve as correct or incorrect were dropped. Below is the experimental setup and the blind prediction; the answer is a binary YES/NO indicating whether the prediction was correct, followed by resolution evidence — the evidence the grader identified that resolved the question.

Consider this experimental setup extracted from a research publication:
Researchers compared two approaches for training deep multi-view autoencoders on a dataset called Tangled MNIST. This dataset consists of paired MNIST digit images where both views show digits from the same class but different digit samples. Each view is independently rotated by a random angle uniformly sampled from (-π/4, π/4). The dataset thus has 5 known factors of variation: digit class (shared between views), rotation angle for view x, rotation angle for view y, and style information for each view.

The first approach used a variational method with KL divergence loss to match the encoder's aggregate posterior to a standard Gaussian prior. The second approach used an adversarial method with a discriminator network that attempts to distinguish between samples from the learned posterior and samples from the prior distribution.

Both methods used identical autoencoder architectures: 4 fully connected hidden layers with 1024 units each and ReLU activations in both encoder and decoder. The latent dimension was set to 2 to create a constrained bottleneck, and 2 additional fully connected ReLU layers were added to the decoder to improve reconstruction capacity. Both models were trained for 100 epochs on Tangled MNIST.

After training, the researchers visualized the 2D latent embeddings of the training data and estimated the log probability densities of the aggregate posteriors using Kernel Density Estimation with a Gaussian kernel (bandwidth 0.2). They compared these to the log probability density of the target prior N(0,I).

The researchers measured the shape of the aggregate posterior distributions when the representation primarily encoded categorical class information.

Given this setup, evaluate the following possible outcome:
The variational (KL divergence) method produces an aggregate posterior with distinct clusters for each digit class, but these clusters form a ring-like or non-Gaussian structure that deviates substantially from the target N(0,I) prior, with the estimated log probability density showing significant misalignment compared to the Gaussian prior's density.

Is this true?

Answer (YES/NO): YES